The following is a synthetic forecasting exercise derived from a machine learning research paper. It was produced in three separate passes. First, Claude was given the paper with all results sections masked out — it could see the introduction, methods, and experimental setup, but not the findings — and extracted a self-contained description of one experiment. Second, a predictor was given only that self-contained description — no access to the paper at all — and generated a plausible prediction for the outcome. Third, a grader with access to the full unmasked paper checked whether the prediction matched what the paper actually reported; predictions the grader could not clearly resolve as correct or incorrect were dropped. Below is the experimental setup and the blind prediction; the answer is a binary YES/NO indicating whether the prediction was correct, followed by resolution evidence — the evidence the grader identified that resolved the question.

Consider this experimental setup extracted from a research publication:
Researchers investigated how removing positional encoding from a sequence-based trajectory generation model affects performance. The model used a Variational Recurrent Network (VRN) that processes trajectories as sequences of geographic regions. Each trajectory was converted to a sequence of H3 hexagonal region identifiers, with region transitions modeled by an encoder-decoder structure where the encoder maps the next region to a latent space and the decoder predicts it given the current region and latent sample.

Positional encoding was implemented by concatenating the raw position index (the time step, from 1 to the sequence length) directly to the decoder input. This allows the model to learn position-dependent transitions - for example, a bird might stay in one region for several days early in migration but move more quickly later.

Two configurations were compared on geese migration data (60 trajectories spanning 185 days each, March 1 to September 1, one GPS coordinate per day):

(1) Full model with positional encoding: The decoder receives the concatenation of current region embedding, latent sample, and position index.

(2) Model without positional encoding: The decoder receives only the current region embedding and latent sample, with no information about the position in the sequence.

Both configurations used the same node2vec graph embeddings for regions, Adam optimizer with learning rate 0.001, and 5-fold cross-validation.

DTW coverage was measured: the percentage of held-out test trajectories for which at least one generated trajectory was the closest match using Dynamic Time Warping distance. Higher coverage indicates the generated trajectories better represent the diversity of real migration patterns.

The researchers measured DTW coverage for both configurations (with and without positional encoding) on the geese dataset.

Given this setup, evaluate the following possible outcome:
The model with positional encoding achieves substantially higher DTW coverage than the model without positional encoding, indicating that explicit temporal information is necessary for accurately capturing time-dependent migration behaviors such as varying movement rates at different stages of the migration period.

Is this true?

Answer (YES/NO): NO